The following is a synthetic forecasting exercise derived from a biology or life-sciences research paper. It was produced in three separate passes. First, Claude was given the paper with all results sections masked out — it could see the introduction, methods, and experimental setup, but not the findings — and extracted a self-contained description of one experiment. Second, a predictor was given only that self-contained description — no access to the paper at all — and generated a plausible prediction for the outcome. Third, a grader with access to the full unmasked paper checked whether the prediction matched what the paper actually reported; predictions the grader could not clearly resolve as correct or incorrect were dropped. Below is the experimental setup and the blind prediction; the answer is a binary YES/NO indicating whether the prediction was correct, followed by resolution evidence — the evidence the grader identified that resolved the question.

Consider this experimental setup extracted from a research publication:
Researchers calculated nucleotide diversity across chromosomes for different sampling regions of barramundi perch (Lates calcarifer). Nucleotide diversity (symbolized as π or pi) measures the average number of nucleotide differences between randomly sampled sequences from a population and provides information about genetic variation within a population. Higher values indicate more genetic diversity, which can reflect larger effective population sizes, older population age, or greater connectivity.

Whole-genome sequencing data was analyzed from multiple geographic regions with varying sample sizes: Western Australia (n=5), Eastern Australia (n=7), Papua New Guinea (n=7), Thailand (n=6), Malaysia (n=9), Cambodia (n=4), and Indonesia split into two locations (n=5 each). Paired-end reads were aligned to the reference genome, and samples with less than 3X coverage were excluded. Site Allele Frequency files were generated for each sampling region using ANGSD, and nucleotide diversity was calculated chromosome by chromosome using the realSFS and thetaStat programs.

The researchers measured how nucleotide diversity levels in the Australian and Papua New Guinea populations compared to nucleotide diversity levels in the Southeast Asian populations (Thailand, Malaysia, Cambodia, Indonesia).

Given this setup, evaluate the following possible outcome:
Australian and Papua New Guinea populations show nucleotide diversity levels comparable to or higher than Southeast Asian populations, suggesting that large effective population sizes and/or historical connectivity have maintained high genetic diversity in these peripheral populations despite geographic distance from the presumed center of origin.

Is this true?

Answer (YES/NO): NO